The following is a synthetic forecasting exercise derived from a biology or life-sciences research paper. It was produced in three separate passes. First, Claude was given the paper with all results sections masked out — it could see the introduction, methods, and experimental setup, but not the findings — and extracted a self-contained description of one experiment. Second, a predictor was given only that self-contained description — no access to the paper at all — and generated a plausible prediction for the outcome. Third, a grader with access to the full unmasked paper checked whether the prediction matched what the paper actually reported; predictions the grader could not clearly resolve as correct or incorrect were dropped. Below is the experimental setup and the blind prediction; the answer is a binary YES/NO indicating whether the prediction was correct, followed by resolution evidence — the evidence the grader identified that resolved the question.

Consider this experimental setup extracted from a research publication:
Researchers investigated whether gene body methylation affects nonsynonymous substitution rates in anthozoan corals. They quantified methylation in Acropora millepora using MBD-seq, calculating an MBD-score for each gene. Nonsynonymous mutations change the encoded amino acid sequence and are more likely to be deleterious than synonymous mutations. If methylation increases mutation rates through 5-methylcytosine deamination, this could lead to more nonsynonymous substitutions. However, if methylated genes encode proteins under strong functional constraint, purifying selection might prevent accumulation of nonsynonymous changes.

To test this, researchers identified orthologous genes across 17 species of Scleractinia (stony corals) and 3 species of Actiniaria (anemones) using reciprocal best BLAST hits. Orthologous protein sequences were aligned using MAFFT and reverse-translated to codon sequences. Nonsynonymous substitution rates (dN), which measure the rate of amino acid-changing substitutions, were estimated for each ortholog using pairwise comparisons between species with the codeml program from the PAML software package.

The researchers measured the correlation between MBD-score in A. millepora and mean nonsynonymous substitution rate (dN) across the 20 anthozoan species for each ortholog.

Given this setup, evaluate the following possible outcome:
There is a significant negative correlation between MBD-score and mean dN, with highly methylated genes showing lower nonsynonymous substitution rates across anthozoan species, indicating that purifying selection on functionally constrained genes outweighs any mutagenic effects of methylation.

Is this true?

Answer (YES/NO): YES